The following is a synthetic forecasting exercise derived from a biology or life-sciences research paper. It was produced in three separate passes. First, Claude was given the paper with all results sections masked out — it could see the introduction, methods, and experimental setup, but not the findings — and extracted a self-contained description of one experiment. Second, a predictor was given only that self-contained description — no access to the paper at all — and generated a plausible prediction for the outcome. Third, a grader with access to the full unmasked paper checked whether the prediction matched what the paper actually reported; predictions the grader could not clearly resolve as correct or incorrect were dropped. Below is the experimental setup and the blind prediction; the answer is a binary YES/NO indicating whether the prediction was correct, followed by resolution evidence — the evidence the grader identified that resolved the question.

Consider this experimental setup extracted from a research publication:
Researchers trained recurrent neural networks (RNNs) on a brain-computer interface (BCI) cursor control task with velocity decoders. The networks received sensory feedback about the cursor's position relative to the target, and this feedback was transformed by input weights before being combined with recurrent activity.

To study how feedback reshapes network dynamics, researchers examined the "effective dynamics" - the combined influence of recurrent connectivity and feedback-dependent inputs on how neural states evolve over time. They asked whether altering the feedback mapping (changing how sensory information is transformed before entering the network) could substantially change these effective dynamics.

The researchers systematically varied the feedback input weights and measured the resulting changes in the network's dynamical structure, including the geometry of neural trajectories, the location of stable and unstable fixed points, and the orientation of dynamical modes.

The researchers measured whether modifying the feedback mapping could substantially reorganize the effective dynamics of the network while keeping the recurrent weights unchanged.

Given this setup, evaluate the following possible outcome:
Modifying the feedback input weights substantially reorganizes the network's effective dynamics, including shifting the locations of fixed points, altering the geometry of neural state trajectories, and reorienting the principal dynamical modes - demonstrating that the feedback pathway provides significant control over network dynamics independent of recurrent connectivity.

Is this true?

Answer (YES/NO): NO